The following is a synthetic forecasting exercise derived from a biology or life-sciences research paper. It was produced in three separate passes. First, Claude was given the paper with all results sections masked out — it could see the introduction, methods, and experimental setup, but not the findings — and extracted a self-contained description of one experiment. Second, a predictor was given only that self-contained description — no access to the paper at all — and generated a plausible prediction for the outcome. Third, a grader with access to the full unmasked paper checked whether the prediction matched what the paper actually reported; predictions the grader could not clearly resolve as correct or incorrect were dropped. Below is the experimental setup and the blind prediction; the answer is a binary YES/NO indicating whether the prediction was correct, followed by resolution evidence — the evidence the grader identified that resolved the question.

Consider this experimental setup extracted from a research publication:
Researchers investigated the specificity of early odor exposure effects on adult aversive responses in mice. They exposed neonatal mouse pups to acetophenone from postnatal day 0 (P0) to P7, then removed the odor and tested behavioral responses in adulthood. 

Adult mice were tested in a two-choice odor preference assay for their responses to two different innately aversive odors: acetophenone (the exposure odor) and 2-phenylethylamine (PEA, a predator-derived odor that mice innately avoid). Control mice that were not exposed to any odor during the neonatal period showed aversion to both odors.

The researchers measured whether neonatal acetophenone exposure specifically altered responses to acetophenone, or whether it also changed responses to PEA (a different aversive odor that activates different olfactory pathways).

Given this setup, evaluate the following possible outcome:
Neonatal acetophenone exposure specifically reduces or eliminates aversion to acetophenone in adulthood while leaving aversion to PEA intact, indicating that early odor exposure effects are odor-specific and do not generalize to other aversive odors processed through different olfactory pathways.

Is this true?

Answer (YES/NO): YES